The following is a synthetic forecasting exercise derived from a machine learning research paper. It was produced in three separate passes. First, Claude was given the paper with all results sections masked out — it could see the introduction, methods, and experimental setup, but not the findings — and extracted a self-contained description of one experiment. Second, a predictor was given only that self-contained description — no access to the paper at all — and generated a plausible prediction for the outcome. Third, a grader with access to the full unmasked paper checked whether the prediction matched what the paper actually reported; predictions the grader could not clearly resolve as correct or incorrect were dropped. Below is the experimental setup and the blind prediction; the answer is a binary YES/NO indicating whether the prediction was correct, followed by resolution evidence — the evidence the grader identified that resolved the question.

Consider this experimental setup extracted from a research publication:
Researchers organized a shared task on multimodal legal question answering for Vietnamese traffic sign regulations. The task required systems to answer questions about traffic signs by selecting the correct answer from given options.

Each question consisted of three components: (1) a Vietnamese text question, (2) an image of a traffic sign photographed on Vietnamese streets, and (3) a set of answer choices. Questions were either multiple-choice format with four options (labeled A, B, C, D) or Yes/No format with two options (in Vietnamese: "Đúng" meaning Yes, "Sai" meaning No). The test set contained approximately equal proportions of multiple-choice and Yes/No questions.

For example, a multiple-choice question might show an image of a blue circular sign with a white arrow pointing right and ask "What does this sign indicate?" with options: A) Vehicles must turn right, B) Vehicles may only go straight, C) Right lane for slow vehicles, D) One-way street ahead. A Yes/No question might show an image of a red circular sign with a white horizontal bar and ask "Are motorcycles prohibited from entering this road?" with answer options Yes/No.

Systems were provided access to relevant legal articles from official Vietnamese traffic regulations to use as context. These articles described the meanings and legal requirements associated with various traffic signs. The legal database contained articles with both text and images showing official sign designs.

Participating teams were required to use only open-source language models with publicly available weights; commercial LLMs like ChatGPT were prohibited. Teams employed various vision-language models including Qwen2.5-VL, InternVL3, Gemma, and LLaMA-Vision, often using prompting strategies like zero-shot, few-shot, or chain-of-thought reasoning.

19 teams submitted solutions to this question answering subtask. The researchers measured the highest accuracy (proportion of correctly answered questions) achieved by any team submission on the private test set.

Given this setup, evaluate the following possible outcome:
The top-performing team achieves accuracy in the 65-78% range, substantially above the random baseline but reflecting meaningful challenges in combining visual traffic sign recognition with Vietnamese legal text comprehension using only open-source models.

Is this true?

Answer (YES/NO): NO